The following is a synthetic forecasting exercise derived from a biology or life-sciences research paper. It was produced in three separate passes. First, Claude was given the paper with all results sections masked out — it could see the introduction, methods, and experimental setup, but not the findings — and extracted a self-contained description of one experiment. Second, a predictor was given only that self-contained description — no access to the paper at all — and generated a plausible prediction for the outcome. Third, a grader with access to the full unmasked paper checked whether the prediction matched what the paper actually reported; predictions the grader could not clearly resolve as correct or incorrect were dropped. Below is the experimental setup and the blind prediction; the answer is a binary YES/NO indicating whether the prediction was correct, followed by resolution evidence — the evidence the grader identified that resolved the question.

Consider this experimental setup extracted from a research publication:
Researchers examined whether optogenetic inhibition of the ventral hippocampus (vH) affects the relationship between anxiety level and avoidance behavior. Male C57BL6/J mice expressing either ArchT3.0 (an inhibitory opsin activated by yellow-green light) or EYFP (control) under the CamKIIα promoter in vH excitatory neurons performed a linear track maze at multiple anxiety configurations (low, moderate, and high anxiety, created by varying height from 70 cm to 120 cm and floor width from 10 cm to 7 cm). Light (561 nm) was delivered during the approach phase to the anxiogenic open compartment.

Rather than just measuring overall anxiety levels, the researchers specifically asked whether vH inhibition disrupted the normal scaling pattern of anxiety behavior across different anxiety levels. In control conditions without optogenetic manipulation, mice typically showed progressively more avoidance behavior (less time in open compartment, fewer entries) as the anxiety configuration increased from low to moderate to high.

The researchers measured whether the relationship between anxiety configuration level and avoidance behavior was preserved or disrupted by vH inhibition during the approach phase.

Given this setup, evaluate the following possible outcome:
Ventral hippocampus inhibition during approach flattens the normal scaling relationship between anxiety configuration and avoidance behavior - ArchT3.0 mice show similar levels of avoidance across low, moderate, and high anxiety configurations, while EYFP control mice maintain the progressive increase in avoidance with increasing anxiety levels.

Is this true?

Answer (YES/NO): YES